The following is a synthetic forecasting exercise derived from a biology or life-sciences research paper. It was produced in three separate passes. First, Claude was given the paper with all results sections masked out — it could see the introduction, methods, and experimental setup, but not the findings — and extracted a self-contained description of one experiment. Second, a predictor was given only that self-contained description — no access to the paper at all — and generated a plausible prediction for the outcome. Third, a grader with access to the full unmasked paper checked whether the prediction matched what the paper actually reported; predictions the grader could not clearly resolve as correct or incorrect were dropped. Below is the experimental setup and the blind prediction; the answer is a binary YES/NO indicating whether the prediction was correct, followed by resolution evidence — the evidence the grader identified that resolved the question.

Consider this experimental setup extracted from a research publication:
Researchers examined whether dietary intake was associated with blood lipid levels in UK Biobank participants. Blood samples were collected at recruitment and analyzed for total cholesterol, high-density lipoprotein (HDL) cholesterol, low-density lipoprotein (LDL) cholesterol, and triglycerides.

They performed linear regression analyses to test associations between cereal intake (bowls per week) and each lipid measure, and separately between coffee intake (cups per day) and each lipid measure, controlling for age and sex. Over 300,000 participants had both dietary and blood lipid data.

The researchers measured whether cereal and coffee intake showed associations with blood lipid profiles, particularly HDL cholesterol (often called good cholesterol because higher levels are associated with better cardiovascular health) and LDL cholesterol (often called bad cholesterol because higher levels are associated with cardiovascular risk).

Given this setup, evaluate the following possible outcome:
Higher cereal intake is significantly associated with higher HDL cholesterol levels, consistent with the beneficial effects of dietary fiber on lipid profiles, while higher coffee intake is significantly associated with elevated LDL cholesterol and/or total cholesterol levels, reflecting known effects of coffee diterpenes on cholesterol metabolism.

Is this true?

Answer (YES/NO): NO